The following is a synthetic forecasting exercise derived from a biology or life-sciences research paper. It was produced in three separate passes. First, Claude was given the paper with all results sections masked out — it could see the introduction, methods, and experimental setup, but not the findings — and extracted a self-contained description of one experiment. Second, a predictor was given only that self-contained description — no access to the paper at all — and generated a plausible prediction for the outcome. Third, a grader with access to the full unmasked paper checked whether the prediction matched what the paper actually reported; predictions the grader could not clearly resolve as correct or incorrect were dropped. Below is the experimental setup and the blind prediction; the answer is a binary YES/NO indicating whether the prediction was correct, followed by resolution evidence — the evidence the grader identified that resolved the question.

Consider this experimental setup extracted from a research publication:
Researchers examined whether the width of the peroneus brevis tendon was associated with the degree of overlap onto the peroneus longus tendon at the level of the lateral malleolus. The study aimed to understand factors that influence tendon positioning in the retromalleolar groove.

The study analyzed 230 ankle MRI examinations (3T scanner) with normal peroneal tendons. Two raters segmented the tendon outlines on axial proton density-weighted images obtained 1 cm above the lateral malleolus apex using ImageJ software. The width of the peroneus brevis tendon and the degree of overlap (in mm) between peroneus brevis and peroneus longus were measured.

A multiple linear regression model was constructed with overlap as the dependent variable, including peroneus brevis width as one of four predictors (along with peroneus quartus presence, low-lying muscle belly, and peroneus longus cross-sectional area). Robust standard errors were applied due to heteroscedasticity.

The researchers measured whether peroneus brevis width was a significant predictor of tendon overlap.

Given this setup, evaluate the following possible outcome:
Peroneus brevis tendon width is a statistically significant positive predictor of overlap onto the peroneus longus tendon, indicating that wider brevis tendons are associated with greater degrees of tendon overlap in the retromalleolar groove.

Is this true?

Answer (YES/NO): YES